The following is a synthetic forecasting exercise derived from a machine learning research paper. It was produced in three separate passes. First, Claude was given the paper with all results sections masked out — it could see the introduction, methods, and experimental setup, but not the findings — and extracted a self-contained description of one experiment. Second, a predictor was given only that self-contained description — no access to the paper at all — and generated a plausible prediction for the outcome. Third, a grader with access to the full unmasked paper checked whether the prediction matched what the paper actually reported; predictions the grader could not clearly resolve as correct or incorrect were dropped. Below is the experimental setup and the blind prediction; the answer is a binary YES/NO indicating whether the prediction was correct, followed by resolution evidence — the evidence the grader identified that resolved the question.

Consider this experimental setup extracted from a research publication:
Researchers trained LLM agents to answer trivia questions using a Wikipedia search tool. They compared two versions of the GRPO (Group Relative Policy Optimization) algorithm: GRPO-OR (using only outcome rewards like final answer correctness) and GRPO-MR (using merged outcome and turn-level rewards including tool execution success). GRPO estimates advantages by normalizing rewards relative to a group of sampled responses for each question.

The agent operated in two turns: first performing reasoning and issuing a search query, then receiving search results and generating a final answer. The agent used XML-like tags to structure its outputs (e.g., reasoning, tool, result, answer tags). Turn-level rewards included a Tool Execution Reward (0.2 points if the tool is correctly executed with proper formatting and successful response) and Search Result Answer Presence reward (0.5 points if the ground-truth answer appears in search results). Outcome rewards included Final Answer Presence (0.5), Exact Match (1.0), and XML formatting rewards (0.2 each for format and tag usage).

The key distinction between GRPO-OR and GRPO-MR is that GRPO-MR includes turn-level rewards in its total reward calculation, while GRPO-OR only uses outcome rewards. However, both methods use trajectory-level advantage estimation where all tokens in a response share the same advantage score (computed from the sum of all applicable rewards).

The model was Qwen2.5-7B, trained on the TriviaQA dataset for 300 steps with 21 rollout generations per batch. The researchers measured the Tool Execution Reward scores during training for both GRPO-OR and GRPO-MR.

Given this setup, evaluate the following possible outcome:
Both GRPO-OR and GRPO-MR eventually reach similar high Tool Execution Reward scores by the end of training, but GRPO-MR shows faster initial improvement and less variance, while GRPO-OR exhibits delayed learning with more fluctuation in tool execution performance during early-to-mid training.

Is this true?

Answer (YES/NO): NO